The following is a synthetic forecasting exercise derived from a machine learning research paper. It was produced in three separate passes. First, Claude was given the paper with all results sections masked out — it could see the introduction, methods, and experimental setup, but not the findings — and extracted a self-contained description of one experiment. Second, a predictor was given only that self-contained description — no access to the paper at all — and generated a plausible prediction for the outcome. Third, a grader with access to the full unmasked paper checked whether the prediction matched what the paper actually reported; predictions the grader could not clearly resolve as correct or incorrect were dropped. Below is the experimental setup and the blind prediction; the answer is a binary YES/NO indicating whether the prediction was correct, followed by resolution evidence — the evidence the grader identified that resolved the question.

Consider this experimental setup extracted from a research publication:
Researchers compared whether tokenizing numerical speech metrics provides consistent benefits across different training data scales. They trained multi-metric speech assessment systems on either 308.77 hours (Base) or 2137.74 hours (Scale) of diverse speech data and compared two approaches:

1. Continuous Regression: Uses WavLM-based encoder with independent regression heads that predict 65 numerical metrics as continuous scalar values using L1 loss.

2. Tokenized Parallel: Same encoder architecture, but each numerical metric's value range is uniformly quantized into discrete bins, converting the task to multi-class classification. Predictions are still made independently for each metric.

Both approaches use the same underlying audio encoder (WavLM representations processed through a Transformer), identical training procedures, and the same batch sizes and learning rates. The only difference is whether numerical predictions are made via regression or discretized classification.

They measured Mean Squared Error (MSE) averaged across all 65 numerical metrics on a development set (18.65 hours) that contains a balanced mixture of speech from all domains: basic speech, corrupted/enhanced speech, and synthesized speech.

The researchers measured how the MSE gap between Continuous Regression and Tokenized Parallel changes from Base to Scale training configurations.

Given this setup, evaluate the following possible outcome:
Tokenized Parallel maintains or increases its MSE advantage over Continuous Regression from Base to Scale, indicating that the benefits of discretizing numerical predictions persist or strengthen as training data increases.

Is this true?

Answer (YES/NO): NO